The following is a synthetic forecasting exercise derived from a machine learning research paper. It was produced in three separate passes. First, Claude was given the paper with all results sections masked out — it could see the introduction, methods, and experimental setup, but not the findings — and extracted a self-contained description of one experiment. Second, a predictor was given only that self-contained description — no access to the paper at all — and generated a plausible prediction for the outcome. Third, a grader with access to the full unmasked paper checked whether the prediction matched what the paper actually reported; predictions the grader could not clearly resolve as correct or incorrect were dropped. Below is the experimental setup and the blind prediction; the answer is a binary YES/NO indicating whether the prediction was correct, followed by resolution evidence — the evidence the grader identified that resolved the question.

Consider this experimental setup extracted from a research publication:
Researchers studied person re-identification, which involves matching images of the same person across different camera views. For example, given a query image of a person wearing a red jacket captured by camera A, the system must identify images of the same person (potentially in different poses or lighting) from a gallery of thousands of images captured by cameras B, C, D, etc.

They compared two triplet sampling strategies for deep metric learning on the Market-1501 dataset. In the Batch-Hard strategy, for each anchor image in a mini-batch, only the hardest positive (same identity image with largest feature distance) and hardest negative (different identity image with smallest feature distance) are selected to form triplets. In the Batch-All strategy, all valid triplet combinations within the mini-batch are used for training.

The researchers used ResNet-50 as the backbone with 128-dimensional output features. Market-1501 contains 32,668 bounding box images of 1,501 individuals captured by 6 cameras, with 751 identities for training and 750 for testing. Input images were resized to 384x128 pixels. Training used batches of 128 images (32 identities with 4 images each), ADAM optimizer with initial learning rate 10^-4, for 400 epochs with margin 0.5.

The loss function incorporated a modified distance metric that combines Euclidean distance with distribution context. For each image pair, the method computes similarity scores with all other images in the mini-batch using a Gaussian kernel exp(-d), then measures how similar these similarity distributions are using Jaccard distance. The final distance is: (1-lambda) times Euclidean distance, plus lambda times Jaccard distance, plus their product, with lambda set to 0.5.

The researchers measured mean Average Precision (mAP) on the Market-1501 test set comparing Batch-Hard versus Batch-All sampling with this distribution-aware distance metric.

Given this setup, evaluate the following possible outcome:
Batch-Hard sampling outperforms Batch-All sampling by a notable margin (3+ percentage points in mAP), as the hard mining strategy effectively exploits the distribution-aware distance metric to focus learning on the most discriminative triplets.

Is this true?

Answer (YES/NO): NO